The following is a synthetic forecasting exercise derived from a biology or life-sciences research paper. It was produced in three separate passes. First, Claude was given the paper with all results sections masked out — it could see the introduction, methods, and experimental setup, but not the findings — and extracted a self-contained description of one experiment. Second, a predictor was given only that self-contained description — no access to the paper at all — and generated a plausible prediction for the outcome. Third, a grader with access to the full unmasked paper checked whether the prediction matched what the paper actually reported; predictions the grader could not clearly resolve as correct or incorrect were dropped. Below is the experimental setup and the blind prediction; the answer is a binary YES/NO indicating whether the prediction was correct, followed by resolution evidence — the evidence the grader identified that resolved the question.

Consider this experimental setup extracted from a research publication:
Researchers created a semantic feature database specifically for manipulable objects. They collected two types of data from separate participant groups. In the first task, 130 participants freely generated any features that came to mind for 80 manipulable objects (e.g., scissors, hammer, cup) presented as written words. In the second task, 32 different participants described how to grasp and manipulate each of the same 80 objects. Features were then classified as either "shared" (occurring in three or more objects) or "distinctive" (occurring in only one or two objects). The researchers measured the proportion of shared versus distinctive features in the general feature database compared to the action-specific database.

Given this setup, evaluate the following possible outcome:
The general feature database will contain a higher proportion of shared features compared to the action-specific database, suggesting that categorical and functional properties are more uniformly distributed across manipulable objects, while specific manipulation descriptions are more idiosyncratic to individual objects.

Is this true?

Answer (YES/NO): NO